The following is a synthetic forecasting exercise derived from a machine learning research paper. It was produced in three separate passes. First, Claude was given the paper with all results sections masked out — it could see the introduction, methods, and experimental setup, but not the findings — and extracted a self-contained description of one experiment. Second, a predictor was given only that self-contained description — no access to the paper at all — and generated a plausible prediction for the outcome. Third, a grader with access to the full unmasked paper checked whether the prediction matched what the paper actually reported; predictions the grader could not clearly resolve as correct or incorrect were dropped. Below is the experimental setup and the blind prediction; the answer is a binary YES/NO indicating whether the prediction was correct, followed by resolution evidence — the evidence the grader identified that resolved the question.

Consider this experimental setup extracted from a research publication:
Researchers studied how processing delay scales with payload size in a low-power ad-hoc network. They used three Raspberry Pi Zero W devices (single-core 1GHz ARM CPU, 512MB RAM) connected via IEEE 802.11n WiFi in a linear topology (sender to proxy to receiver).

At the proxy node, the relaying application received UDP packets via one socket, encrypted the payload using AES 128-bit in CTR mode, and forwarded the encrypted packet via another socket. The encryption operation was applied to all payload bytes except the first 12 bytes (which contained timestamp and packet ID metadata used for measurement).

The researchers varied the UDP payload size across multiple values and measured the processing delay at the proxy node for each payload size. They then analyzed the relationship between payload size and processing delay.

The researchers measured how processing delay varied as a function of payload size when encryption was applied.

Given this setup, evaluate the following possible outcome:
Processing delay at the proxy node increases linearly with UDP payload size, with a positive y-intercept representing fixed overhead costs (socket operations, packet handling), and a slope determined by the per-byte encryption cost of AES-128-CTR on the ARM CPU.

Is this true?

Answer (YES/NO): YES